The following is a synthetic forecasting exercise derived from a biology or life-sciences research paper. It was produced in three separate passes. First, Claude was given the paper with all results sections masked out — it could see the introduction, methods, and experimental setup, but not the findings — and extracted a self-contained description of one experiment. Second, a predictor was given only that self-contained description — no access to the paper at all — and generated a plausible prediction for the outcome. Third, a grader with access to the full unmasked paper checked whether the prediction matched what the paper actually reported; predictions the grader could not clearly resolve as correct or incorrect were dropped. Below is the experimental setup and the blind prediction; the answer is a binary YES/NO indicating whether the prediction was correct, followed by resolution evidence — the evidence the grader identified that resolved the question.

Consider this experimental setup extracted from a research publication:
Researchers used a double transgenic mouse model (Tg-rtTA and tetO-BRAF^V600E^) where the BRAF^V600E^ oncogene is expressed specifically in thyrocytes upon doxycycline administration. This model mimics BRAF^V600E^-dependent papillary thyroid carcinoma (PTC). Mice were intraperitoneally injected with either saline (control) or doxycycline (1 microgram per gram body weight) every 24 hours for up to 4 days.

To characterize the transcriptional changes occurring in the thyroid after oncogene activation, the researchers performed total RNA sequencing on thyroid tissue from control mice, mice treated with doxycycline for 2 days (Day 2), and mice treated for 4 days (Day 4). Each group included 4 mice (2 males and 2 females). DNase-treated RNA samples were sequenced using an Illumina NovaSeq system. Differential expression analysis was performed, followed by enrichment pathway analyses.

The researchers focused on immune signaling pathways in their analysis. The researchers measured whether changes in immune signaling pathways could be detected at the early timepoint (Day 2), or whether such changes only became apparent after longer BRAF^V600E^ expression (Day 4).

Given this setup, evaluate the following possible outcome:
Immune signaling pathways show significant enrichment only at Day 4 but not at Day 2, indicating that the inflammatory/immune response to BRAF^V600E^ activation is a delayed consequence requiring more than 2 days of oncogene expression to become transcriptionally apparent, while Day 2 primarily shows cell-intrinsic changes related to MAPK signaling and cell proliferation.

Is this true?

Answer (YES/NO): NO